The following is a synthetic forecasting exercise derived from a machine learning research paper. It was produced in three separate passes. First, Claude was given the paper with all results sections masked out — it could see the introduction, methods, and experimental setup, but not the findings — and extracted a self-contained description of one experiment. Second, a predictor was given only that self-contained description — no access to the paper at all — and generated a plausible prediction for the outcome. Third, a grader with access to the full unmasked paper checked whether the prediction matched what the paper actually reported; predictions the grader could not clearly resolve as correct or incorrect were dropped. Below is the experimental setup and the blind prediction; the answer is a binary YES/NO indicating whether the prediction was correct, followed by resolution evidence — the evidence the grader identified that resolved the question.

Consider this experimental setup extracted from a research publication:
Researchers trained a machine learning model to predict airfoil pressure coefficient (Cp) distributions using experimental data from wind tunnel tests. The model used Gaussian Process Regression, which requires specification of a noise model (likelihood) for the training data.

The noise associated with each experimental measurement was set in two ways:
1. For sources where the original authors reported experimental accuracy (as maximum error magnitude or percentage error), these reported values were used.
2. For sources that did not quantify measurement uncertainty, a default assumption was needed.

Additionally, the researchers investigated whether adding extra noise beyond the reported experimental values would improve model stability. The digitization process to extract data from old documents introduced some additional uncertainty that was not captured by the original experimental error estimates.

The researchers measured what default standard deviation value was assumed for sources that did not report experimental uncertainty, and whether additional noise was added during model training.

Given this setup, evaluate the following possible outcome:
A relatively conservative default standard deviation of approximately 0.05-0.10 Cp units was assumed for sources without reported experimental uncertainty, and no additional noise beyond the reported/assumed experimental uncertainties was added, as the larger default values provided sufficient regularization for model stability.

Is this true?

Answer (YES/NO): NO